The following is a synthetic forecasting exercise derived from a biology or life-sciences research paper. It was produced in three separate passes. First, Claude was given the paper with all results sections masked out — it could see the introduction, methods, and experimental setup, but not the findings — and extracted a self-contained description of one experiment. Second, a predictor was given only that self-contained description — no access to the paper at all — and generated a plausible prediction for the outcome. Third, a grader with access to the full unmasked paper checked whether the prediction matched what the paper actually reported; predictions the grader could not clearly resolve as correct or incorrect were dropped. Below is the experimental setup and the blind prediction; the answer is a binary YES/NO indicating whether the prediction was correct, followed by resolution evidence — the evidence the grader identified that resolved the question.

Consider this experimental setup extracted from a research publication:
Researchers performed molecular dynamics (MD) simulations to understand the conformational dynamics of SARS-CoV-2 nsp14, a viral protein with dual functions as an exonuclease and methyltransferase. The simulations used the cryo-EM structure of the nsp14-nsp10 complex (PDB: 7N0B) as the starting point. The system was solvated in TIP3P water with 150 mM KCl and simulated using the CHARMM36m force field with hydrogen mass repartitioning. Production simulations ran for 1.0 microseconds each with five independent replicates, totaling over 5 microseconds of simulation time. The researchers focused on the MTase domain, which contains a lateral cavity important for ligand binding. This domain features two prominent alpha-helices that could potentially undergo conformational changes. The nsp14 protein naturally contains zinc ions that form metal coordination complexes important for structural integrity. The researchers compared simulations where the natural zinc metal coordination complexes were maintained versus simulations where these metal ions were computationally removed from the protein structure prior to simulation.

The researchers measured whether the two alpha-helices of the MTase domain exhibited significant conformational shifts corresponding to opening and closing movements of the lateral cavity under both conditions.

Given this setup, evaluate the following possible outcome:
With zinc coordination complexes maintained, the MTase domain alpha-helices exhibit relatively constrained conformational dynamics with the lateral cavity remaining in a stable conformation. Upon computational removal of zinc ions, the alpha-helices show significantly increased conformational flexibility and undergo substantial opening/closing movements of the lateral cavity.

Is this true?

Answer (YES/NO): NO